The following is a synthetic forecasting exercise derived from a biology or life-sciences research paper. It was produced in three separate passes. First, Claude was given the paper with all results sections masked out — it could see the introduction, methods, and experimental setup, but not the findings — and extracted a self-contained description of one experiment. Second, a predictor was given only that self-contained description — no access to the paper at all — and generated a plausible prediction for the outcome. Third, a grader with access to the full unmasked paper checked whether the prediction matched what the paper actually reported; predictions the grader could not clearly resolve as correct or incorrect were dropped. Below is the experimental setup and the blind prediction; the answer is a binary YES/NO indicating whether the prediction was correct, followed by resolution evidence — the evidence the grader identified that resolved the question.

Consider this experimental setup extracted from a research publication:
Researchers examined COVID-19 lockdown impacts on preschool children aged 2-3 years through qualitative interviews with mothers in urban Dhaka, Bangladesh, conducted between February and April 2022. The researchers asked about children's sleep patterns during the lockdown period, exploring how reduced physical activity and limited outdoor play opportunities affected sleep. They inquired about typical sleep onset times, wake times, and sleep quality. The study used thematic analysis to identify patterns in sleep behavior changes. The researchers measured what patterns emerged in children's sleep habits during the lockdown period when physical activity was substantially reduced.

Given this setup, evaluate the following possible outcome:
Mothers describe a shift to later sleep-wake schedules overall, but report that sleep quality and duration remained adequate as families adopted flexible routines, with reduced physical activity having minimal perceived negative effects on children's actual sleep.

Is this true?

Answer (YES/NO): NO